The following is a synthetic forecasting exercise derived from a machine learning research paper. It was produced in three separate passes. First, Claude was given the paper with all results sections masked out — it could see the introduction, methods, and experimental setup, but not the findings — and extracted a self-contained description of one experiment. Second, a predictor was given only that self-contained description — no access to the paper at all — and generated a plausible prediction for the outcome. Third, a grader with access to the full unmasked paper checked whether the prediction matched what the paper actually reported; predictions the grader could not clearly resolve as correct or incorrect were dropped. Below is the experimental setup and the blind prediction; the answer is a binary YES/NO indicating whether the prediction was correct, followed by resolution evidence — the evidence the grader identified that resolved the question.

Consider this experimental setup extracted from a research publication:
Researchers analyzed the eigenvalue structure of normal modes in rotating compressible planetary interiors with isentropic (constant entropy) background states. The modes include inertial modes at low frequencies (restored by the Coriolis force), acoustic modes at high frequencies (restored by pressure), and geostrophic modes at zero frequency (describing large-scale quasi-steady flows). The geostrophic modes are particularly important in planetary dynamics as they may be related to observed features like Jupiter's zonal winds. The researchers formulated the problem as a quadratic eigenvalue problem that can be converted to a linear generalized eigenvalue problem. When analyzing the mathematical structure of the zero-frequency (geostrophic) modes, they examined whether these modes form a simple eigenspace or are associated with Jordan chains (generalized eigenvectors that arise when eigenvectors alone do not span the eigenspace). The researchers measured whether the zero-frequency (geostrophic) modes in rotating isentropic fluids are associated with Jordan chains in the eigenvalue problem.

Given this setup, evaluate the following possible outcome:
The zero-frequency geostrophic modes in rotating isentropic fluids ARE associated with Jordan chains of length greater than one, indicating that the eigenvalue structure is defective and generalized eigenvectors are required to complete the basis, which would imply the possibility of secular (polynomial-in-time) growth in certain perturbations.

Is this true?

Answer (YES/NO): YES